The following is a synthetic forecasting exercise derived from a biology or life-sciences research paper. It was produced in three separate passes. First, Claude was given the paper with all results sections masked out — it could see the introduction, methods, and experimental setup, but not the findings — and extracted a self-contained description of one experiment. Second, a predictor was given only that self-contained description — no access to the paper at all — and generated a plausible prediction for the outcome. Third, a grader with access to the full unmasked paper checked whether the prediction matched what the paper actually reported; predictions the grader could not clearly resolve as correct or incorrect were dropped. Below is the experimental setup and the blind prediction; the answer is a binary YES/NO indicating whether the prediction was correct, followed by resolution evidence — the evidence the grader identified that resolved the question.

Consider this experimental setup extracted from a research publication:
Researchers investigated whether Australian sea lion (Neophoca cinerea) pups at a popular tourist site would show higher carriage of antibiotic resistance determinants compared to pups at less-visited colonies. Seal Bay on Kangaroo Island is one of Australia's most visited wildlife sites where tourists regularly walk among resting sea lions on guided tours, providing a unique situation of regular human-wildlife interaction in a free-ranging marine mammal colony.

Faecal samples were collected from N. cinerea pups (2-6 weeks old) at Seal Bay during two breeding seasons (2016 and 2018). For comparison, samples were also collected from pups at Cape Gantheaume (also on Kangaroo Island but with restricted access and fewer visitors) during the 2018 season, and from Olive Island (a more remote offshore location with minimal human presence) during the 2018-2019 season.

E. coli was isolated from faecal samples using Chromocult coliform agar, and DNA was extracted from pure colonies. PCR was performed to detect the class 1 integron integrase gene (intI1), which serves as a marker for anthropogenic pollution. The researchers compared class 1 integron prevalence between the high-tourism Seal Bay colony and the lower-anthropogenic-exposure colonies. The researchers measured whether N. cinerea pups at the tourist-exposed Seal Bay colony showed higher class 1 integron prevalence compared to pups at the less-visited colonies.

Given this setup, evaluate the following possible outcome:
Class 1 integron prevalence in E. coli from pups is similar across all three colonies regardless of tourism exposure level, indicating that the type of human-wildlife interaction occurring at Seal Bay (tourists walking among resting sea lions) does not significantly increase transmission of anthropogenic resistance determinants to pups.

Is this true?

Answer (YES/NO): YES